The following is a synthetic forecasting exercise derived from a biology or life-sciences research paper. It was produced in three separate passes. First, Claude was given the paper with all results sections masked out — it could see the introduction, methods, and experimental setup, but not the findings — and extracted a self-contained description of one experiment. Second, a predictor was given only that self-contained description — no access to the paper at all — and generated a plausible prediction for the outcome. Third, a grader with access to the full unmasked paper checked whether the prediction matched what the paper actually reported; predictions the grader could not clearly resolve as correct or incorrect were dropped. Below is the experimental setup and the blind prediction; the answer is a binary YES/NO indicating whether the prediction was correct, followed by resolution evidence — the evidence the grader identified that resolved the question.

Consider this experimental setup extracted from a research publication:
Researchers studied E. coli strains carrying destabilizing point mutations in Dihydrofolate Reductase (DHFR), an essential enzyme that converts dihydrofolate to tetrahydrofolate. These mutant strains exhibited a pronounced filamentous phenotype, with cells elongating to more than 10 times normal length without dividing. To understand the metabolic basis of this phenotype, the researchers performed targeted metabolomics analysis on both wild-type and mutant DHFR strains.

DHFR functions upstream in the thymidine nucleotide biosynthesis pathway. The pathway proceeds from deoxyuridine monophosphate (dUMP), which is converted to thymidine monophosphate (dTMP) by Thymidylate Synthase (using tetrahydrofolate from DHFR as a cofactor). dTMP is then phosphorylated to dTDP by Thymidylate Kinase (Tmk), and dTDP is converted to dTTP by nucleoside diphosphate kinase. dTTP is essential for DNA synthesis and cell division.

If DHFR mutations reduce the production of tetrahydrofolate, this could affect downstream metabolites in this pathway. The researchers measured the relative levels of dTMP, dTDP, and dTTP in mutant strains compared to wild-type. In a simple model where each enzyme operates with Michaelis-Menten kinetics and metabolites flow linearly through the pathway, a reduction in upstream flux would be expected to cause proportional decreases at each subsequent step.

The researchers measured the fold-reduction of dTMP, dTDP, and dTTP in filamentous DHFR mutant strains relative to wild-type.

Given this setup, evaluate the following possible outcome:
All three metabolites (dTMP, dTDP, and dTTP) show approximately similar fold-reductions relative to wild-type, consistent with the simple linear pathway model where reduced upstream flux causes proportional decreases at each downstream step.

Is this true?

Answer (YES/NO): NO